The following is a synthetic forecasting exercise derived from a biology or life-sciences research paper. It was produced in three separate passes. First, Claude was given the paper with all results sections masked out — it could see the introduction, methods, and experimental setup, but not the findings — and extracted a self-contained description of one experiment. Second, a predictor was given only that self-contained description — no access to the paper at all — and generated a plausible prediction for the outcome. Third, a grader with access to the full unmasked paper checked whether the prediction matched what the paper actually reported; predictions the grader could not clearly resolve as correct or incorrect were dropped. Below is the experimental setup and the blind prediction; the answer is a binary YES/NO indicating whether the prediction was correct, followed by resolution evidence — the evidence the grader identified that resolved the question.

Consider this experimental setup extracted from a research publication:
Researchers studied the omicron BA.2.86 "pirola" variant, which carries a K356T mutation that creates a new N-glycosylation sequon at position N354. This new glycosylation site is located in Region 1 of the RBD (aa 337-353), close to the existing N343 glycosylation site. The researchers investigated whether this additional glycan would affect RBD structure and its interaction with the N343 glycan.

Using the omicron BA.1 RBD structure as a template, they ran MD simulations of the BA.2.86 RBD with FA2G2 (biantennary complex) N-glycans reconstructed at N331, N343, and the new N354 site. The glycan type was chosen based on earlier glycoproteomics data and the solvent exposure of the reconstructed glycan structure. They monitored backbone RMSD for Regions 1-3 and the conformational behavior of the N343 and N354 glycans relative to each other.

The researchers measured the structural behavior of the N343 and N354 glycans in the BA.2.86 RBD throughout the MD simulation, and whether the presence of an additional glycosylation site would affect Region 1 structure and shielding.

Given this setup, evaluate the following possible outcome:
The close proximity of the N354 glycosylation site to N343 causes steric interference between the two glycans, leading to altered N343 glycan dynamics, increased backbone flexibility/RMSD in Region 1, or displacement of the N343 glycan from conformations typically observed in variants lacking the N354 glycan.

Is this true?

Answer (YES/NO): NO